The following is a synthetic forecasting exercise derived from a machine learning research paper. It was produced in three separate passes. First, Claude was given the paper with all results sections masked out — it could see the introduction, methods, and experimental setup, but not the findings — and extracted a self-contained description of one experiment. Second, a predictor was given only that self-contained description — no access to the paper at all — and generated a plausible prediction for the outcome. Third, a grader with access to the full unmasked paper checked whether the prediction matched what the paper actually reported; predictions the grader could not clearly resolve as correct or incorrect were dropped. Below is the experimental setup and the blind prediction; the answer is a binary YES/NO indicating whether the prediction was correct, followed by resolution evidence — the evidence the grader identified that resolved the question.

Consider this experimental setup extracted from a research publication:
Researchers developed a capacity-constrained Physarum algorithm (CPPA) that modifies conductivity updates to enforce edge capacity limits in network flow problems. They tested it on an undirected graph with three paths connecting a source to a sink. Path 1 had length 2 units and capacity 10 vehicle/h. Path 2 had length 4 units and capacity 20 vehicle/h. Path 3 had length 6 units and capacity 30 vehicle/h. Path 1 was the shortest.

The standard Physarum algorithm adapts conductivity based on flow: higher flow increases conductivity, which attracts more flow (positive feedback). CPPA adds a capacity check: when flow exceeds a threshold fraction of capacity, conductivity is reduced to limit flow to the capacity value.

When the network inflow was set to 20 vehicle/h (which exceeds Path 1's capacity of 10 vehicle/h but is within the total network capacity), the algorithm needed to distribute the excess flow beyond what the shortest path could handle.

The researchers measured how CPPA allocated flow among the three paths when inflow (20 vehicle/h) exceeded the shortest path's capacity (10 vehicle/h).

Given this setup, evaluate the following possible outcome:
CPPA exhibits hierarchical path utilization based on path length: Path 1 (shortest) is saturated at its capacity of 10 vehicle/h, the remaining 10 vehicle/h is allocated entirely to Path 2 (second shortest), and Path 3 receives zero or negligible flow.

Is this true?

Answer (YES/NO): NO